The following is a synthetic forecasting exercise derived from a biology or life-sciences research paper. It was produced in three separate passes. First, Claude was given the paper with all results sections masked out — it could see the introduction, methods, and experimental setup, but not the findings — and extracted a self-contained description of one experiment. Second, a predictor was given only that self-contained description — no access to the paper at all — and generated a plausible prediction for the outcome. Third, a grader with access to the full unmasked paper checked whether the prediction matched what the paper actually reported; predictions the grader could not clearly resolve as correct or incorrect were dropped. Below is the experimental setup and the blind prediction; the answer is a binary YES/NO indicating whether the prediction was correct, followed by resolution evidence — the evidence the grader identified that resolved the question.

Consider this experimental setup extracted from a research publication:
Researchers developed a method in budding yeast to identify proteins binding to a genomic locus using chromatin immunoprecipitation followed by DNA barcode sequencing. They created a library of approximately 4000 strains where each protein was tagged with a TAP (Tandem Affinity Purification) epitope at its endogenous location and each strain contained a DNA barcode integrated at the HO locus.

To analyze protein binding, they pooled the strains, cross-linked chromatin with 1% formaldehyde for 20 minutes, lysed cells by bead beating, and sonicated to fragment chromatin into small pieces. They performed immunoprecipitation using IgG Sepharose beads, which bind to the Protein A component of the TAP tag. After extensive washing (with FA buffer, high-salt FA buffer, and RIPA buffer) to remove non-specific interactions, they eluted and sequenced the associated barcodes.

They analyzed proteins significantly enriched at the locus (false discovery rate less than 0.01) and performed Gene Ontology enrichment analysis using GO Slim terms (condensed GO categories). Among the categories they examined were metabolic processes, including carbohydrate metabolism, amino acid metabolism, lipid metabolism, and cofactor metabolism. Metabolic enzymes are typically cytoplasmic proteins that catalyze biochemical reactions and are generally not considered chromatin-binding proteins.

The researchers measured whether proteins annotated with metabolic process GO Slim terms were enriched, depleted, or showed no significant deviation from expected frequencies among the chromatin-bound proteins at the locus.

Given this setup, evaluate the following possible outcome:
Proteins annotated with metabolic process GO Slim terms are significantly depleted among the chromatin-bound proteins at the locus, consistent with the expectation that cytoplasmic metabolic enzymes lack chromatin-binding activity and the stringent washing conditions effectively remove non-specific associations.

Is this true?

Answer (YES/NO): NO